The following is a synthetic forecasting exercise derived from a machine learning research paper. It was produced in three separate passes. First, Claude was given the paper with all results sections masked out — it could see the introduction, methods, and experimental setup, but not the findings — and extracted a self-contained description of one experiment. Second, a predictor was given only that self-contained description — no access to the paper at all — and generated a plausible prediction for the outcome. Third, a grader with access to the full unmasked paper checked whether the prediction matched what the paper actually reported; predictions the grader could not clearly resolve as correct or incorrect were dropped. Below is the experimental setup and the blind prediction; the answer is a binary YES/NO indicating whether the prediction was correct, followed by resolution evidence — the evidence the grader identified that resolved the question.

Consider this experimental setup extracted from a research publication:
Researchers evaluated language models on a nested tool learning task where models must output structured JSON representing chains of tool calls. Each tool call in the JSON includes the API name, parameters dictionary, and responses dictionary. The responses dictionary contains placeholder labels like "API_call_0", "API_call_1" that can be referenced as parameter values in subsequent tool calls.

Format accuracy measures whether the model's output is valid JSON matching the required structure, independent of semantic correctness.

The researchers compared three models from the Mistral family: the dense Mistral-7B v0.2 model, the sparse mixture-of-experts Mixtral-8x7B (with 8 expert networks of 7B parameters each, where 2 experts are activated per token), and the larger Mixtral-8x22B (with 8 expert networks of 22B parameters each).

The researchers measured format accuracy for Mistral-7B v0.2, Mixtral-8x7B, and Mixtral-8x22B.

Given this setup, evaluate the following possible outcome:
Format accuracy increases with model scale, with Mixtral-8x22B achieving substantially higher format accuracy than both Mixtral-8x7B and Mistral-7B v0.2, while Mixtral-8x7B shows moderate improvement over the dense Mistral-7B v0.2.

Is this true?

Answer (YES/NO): NO